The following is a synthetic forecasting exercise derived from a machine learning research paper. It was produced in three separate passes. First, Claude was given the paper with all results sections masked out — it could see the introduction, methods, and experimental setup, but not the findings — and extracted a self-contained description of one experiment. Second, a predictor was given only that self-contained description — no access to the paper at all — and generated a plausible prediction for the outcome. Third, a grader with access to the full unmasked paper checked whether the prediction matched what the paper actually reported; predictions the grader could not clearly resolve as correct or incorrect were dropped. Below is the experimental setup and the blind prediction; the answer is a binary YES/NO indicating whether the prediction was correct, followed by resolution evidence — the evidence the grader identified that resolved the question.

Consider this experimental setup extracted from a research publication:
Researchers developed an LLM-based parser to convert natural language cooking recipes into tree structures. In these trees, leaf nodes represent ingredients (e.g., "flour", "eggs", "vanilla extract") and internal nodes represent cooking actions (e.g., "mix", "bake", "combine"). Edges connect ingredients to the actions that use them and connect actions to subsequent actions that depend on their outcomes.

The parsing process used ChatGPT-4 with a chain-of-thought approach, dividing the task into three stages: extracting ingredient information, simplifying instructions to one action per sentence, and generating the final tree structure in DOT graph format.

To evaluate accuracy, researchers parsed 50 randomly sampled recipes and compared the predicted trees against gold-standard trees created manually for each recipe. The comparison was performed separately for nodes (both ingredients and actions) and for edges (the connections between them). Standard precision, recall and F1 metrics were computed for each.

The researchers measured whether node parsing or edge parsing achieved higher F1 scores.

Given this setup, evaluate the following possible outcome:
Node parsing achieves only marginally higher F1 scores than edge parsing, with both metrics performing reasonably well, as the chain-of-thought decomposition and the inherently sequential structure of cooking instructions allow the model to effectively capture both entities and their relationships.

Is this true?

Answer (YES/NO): YES